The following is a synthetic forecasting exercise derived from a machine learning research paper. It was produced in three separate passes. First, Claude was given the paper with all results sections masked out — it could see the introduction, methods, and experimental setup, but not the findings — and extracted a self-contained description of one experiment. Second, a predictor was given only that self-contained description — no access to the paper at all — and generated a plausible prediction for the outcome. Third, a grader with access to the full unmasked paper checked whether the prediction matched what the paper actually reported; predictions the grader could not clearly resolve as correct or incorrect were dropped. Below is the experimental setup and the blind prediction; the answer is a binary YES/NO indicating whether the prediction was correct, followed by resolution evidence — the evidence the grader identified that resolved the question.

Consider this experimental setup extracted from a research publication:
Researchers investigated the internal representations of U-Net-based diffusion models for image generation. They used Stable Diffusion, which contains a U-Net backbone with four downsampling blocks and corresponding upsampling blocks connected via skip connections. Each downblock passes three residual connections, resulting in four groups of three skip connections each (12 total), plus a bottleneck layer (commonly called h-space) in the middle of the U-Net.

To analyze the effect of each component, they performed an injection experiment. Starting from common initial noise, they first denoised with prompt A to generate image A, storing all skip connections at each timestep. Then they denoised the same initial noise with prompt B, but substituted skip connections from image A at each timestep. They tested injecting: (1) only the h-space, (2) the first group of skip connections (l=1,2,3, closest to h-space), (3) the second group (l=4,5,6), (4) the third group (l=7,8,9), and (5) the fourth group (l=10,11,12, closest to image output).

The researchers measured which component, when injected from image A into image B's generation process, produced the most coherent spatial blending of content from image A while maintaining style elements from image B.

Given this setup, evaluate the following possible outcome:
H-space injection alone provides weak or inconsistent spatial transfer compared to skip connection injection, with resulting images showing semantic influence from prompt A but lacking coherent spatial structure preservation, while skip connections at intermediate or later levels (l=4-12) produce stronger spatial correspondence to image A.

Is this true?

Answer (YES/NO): NO